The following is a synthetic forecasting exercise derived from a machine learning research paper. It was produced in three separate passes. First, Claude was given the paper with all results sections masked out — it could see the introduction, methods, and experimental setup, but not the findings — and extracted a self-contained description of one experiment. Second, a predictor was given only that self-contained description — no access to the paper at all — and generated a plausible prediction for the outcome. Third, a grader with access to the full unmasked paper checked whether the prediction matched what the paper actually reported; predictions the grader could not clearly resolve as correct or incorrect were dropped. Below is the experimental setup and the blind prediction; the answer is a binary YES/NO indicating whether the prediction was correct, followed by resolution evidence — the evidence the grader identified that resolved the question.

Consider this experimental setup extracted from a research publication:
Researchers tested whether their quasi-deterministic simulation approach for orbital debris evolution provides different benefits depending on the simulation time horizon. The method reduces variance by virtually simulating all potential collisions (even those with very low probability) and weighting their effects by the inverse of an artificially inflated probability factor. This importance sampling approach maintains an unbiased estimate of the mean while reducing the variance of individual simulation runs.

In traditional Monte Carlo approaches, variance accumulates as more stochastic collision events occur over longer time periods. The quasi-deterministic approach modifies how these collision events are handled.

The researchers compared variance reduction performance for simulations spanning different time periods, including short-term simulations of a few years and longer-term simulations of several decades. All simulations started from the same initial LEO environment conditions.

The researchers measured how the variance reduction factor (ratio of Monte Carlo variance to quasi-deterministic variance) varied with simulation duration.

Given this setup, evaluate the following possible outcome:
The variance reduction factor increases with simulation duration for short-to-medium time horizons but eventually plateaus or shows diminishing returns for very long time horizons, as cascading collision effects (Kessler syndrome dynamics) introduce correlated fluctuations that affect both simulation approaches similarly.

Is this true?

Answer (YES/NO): NO